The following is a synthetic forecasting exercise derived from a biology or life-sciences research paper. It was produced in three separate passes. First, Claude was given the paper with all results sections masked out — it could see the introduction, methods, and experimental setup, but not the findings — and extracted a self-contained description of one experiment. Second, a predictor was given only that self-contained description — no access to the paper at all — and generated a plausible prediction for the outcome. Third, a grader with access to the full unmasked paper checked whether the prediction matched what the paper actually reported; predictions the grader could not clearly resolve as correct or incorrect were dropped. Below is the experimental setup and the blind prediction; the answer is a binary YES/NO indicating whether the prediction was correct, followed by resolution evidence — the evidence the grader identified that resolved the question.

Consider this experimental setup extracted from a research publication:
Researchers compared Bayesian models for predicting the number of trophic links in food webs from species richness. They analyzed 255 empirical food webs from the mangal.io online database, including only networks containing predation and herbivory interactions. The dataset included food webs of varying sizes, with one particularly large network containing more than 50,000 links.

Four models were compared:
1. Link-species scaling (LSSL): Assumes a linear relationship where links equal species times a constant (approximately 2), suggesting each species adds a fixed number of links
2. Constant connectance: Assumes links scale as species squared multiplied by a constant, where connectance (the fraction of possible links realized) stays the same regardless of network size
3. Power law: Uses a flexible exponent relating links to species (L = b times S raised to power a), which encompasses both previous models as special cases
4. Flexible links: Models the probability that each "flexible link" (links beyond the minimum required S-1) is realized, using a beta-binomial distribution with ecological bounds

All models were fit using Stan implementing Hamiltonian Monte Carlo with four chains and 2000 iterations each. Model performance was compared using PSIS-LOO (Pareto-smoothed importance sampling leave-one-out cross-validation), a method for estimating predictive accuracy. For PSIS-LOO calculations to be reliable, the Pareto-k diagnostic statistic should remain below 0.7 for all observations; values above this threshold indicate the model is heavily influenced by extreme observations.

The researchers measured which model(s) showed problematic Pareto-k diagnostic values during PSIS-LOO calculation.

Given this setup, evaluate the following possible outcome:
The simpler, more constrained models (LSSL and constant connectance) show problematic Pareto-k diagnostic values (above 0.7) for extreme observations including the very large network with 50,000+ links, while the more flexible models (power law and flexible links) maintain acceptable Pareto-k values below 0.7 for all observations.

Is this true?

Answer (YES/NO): NO